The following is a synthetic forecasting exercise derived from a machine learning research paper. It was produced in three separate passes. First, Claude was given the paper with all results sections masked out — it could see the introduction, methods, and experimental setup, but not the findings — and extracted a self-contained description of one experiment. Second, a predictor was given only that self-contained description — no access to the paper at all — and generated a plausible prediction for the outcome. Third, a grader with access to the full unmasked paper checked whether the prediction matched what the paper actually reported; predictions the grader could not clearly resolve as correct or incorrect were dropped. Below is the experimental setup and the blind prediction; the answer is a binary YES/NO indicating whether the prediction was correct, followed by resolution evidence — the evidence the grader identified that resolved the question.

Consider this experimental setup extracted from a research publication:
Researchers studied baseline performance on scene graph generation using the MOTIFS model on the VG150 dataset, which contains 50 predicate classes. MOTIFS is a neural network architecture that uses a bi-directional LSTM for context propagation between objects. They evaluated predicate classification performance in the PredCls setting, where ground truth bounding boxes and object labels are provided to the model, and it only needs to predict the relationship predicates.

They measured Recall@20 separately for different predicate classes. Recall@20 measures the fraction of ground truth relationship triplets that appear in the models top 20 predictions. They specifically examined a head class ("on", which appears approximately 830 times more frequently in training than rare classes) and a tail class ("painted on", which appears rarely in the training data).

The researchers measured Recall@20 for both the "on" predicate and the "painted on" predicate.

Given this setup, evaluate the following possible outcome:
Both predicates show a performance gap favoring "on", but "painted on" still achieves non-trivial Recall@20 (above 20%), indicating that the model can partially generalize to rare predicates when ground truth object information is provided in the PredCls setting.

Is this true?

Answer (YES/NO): NO